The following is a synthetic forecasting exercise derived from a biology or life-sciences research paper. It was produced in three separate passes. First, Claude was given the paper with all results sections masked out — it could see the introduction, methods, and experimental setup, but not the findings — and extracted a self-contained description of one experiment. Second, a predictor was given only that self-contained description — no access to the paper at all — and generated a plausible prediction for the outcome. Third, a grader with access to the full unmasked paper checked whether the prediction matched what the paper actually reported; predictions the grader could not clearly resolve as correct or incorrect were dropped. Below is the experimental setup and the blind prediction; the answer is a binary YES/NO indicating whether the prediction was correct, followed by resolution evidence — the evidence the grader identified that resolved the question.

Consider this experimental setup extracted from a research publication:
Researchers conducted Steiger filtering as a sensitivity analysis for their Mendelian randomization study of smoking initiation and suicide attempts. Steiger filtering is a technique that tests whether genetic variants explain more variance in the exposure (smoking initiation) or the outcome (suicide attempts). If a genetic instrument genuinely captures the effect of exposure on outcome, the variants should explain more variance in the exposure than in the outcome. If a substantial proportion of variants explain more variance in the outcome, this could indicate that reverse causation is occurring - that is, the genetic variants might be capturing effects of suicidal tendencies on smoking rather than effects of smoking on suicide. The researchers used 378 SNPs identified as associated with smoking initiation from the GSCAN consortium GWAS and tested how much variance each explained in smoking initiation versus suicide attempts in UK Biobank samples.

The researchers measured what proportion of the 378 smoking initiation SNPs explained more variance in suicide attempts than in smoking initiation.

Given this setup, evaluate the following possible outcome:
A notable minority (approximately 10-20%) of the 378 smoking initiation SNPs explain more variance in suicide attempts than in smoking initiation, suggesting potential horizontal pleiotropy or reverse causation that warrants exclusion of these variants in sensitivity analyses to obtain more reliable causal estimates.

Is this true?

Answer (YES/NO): NO